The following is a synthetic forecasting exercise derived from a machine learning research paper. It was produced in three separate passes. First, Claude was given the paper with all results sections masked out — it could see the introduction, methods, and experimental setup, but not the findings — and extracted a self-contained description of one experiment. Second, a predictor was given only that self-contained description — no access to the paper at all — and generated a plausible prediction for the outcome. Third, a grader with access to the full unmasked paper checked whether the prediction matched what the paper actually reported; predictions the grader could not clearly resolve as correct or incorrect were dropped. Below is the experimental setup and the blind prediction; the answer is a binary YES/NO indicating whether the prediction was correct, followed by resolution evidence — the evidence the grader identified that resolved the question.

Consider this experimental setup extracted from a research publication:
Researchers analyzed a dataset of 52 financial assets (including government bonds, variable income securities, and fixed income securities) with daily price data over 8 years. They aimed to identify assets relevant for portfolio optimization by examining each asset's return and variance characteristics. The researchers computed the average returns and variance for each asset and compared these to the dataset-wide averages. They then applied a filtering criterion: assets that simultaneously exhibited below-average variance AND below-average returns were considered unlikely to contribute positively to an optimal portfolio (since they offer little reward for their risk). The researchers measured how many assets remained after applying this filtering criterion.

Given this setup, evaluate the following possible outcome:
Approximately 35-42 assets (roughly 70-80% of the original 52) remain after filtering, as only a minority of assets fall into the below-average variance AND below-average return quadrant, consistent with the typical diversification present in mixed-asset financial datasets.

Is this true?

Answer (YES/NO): NO